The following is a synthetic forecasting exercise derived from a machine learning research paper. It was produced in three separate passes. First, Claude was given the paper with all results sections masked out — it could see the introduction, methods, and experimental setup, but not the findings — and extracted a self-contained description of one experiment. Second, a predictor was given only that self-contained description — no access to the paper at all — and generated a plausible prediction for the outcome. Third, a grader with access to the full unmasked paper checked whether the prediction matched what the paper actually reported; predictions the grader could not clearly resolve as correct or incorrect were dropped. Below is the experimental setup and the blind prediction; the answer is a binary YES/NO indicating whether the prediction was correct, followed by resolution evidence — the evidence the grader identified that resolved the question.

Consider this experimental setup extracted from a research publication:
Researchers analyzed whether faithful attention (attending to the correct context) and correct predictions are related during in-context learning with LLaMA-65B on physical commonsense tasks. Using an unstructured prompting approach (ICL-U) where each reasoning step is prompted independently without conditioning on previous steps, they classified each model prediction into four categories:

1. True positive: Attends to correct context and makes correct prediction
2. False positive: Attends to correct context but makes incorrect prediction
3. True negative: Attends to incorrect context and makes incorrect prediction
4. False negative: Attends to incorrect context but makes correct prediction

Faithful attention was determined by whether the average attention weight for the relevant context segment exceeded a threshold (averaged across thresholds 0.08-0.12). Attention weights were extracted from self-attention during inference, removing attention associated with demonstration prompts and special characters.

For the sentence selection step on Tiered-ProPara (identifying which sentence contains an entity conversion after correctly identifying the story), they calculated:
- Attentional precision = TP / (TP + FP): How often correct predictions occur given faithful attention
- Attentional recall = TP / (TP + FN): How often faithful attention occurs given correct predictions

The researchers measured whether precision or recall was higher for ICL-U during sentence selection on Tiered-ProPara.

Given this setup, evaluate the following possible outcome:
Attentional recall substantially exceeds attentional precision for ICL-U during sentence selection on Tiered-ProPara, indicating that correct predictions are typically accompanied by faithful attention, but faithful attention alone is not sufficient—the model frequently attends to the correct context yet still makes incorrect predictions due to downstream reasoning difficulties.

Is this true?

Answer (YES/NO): NO